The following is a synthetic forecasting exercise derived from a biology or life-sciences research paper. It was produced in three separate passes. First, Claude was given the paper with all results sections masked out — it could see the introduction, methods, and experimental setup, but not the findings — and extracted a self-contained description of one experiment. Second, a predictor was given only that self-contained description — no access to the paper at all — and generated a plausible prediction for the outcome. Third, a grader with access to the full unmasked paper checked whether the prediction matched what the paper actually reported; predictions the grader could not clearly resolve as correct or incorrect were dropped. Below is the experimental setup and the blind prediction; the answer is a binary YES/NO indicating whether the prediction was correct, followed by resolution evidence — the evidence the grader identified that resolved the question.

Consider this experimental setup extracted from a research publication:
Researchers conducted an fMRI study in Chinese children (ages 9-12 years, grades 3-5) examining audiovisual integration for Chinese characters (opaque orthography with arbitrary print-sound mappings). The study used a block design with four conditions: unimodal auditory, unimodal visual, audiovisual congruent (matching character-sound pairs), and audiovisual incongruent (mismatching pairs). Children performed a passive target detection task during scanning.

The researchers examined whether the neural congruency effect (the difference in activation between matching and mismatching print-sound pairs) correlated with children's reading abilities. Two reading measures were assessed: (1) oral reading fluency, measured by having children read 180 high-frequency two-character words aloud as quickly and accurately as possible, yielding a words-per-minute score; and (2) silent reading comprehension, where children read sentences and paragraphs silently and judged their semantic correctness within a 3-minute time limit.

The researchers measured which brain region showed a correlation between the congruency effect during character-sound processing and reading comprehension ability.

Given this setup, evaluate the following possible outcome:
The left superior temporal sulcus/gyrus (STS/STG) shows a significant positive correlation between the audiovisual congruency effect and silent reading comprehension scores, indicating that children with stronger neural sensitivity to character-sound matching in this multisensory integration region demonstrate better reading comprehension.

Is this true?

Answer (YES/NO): NO